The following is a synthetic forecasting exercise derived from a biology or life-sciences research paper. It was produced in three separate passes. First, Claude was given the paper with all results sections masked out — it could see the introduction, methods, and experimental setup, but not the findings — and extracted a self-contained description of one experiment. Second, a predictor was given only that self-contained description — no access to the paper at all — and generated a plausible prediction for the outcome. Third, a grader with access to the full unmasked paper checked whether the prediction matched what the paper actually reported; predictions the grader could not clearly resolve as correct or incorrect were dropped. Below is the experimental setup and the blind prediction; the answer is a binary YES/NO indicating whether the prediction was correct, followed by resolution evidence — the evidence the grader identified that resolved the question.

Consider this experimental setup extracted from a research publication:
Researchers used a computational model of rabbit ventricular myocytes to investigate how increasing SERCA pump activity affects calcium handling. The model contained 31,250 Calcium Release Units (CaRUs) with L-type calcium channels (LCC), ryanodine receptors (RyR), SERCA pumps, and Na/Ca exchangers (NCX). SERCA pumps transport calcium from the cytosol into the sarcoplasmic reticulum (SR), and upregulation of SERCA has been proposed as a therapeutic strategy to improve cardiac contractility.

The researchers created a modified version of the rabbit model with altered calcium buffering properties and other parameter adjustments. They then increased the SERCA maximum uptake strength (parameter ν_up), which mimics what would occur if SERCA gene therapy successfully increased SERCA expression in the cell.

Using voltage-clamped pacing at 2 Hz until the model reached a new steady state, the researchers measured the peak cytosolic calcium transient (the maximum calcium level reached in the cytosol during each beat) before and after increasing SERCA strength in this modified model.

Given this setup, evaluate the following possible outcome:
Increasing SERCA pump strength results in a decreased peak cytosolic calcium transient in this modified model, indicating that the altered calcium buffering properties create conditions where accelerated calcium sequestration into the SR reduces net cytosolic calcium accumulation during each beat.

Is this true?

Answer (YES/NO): YES